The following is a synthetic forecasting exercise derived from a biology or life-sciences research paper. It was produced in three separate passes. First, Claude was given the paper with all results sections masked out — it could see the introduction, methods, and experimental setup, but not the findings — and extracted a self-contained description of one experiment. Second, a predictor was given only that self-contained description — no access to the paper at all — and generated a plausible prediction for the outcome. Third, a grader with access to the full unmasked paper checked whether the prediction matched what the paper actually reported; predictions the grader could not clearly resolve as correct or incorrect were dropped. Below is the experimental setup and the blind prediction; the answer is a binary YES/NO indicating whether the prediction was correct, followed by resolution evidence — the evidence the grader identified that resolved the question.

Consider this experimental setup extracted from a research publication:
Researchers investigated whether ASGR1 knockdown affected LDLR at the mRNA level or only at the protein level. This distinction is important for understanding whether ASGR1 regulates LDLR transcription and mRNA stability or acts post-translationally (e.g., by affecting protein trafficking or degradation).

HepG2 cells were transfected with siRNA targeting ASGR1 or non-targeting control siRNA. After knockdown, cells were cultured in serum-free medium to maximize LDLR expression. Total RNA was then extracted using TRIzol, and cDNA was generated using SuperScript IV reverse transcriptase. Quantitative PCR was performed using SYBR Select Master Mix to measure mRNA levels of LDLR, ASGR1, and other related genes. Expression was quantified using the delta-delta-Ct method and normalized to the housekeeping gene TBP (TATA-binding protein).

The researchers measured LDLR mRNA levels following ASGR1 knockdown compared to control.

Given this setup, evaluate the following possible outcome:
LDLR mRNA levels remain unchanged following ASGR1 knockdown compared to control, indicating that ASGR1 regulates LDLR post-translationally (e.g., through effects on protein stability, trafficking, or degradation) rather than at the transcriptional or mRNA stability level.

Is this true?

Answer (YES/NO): YES